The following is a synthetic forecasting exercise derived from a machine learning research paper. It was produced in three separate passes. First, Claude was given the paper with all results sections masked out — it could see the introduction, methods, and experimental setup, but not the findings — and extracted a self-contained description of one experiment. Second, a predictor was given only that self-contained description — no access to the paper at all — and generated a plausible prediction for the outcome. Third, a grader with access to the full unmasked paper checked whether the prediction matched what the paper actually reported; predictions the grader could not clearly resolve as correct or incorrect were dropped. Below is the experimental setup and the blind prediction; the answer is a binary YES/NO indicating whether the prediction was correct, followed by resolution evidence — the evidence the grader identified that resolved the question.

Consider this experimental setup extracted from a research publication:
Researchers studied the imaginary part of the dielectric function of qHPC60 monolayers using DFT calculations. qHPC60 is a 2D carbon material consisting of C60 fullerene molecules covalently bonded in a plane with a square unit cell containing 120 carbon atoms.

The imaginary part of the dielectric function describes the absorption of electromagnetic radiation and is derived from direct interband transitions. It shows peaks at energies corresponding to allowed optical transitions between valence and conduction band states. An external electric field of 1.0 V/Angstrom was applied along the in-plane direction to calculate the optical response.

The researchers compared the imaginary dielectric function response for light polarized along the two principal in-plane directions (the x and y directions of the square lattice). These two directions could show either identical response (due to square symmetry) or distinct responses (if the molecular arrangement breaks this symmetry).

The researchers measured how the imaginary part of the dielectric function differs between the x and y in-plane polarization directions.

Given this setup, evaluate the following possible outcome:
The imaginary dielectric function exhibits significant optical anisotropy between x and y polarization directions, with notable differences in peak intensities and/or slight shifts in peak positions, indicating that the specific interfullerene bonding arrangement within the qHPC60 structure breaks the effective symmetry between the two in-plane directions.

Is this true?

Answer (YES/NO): YES